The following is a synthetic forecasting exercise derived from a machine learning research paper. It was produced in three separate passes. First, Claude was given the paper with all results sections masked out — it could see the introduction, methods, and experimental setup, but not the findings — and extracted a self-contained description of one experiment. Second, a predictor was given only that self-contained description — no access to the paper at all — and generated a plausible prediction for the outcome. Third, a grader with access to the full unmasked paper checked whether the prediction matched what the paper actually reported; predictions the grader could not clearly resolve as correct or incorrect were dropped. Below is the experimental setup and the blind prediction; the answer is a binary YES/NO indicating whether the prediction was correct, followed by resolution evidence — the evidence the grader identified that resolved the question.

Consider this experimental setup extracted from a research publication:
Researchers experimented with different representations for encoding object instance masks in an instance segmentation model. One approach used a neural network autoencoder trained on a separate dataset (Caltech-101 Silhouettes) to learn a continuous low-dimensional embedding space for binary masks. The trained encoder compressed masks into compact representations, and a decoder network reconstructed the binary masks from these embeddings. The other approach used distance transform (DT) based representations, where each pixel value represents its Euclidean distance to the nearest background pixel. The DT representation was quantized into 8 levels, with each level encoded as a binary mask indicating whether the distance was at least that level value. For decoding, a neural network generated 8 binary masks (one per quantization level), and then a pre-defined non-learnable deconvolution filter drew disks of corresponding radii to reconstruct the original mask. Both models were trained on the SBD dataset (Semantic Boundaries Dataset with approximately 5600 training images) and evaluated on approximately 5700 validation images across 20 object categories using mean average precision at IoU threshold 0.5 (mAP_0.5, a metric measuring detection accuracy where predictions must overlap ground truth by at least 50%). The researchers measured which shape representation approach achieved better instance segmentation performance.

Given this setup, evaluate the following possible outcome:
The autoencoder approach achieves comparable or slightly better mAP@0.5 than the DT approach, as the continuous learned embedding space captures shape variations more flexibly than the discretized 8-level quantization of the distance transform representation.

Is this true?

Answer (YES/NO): NO